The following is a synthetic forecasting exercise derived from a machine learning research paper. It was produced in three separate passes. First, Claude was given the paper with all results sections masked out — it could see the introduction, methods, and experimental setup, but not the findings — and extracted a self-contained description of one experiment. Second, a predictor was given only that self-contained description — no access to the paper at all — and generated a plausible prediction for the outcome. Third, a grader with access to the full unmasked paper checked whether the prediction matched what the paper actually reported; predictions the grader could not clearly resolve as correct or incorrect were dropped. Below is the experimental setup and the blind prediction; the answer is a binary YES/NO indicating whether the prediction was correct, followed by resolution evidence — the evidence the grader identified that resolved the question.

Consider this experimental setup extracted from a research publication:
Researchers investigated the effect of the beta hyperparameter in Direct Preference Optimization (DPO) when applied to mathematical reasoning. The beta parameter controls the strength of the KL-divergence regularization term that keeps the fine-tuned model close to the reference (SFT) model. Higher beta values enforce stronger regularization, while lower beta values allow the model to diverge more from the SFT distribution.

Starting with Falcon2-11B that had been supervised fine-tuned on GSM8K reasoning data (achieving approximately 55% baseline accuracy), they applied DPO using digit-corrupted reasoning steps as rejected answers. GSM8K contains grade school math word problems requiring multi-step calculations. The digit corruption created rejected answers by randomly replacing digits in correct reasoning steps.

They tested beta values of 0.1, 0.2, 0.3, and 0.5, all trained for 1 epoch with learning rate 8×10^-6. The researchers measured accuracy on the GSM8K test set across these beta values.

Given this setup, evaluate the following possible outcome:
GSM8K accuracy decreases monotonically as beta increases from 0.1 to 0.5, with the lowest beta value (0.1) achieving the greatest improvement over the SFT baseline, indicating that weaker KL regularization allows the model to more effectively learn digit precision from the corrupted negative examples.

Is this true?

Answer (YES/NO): NO